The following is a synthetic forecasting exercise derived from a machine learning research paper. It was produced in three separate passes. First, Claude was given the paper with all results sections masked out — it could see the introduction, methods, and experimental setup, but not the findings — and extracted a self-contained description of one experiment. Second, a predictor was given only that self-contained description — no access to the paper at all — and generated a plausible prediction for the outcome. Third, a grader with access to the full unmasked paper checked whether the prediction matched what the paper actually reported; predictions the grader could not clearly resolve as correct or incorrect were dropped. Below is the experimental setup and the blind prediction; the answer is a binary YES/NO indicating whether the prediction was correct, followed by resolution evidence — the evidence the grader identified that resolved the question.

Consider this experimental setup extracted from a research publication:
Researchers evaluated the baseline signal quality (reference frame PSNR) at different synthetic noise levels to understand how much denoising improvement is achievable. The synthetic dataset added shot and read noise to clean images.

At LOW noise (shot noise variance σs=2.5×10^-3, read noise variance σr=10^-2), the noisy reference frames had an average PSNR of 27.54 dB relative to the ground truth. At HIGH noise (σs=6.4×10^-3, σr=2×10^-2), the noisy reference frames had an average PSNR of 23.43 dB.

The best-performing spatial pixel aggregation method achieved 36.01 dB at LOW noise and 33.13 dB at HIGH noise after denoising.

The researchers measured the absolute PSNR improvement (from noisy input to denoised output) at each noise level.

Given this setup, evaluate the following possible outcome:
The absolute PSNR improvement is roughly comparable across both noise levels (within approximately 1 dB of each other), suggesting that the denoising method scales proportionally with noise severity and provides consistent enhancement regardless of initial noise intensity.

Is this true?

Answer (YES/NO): NO